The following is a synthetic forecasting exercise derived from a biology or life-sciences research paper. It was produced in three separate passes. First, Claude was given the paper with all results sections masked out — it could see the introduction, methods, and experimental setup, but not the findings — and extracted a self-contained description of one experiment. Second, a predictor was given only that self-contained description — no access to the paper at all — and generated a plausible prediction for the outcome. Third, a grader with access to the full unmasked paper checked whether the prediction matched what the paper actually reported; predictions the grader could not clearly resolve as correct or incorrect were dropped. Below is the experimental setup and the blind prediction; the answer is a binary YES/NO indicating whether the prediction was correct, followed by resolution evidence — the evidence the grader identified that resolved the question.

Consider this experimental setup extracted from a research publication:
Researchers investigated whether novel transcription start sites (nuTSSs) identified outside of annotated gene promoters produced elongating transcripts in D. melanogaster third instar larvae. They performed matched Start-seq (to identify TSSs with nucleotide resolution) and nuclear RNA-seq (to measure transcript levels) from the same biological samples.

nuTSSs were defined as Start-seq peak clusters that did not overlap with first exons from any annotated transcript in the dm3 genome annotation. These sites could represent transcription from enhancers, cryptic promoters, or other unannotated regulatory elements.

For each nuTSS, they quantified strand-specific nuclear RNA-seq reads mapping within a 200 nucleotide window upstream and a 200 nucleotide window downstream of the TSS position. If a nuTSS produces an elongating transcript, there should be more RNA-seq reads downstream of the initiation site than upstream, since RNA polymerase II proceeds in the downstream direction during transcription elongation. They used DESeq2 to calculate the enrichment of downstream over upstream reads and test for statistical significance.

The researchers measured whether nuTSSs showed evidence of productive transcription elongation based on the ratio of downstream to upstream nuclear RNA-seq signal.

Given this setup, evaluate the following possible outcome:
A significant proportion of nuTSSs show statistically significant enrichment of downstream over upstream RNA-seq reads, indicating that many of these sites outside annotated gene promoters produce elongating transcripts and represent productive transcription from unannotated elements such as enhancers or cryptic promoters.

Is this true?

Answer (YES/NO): NO